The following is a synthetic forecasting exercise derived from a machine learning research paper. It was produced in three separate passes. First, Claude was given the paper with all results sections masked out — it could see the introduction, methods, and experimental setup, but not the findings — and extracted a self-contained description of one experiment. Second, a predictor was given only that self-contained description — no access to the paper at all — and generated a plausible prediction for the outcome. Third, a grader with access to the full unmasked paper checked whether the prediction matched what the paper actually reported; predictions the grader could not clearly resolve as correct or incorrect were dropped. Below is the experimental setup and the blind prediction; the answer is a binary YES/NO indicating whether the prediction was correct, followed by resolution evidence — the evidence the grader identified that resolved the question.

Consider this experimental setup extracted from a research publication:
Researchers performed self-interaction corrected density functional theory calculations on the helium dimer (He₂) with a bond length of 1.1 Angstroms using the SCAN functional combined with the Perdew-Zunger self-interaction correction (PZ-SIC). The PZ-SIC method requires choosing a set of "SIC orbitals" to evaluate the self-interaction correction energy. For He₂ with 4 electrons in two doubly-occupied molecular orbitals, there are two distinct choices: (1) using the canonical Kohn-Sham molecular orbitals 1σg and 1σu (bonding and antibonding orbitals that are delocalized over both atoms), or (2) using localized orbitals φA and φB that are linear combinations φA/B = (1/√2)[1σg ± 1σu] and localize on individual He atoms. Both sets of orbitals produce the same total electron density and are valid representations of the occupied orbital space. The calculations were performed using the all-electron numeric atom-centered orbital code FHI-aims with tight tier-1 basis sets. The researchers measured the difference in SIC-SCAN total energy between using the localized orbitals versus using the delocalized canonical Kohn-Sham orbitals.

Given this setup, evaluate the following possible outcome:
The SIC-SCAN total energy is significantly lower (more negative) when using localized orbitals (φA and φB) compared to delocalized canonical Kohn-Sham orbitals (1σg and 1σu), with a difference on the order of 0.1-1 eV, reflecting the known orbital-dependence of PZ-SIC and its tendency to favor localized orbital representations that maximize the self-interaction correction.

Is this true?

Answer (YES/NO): NO